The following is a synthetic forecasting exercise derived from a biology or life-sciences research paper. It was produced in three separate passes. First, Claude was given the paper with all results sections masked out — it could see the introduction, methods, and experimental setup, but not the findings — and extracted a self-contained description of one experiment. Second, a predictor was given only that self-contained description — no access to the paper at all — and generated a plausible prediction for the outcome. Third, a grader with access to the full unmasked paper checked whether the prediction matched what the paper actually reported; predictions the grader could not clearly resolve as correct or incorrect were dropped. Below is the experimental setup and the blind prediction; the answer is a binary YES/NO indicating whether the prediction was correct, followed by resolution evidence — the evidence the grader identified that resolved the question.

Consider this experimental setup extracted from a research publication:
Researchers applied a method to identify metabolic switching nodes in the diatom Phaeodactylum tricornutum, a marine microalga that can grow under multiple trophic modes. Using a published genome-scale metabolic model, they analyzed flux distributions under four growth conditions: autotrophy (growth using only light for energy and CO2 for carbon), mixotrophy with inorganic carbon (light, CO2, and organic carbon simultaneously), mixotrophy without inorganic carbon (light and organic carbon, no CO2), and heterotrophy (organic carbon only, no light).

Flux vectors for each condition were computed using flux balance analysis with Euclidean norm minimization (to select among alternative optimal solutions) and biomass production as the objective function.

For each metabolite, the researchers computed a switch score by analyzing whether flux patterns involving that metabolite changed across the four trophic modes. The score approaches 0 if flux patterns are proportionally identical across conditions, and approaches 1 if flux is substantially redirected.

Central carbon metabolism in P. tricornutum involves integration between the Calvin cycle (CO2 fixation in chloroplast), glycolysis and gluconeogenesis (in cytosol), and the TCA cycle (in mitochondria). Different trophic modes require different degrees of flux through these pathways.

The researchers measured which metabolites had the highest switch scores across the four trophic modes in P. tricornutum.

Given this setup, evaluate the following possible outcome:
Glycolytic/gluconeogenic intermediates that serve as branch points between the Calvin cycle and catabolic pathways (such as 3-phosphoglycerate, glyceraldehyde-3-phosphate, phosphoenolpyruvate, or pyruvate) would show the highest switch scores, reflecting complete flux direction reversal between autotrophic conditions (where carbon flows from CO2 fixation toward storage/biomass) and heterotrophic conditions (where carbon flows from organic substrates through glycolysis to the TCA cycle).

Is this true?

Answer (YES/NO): NO